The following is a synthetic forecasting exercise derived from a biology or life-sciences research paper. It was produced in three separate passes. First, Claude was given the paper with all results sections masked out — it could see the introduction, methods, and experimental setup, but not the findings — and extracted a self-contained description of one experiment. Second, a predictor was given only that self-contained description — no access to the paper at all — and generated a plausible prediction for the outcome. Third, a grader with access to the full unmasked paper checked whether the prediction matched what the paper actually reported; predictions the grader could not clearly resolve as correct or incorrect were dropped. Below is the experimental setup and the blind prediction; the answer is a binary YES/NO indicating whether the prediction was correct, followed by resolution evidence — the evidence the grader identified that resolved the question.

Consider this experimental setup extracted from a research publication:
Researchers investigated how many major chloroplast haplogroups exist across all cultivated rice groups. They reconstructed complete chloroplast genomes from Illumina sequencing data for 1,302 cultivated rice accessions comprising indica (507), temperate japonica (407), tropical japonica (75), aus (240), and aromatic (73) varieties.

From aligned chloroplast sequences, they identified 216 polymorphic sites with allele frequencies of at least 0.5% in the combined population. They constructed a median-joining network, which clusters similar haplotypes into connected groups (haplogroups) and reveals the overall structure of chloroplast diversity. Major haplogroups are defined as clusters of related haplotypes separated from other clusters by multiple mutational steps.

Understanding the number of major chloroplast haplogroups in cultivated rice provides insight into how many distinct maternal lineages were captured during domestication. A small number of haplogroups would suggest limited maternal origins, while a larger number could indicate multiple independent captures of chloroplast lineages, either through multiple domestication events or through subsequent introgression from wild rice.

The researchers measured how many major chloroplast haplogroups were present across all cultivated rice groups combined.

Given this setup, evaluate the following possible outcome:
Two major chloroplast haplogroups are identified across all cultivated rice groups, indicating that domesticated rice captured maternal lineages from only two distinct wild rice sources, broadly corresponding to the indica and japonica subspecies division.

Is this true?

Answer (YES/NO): NO